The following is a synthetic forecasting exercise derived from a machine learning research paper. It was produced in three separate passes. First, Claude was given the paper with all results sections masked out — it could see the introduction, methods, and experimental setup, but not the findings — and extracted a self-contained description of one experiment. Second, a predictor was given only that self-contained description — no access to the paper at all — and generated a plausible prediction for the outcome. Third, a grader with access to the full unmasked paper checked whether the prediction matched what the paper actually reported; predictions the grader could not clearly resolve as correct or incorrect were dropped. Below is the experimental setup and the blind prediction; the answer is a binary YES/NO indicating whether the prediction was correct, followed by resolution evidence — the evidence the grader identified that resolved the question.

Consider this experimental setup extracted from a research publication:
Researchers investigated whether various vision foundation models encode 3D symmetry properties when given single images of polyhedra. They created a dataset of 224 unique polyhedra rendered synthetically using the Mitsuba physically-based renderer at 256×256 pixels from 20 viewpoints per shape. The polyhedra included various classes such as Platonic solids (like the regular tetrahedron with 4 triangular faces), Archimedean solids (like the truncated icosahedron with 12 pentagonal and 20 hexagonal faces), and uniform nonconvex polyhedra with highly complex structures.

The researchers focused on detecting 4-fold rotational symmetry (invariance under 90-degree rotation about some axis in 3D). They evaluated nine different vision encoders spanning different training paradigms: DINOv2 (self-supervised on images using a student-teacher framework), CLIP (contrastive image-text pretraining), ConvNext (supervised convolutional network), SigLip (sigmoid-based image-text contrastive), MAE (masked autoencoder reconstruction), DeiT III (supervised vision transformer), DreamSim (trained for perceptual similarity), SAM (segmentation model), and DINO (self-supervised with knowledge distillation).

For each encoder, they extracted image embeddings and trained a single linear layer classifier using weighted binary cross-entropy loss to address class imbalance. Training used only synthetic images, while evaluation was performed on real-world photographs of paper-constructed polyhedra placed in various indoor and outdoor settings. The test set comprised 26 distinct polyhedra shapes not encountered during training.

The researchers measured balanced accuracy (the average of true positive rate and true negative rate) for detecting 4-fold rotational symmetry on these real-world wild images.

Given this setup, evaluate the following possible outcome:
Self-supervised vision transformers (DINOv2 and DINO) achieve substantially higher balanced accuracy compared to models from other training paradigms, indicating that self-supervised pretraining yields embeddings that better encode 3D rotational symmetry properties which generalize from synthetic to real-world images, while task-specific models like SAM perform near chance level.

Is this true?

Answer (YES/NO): NO